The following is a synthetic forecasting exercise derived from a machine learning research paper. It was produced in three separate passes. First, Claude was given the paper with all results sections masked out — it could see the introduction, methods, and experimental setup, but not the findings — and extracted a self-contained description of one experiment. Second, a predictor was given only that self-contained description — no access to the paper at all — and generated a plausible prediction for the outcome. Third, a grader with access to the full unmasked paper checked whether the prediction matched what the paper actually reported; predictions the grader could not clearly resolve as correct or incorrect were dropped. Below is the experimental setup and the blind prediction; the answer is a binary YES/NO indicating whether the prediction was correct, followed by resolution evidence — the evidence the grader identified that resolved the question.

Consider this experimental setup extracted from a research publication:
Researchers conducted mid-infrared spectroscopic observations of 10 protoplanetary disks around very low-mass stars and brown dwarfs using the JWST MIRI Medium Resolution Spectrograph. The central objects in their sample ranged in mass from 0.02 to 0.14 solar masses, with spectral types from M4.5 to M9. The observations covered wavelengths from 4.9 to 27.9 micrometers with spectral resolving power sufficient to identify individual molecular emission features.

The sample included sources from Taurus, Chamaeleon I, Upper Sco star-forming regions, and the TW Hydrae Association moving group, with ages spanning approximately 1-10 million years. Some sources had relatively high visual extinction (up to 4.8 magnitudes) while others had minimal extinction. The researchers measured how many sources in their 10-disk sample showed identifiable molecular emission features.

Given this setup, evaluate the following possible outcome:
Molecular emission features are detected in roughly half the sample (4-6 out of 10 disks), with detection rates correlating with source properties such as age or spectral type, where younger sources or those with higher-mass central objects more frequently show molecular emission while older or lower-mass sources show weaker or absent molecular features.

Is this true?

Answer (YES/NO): NO